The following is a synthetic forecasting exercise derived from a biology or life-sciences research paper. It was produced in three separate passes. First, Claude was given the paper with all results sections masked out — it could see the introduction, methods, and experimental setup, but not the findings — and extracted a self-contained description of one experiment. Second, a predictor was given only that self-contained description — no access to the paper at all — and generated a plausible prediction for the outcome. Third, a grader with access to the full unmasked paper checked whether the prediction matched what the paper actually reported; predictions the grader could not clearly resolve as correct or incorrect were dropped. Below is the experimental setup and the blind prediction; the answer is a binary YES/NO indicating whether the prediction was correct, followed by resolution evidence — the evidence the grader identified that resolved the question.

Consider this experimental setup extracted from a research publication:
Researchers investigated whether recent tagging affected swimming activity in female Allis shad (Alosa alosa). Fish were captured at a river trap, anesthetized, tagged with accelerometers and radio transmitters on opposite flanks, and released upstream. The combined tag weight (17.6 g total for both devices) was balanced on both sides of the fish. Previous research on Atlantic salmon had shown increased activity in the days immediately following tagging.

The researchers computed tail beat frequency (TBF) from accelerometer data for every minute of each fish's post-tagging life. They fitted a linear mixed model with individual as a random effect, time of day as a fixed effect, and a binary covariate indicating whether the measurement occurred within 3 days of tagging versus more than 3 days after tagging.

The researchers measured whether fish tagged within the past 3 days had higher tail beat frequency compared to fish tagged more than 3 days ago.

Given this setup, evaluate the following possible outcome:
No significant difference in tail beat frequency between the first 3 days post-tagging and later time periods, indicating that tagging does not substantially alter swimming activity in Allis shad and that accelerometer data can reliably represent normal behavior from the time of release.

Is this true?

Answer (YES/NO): NO